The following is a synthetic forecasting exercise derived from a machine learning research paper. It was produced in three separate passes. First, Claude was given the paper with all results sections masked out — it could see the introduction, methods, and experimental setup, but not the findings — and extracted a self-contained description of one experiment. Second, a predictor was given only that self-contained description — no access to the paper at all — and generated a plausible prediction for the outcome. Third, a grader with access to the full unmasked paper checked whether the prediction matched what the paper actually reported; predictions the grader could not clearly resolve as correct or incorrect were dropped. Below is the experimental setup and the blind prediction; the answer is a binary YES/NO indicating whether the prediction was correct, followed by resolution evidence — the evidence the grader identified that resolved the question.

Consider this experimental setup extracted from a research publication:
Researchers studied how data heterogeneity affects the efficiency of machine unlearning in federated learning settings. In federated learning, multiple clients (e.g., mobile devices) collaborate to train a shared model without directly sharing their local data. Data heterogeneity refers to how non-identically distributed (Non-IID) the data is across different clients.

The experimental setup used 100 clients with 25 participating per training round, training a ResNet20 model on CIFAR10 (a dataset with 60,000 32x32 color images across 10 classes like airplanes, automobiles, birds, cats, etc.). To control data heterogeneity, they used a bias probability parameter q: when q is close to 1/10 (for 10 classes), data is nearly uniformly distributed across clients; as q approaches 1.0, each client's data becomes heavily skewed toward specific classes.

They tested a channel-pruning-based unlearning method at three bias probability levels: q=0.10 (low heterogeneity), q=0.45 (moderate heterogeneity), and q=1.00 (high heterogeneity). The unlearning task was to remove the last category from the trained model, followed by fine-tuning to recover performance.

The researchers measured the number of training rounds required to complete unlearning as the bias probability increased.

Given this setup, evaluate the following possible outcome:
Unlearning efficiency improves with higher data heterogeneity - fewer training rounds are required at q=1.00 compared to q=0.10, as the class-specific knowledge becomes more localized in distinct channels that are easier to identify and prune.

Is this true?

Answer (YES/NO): NO